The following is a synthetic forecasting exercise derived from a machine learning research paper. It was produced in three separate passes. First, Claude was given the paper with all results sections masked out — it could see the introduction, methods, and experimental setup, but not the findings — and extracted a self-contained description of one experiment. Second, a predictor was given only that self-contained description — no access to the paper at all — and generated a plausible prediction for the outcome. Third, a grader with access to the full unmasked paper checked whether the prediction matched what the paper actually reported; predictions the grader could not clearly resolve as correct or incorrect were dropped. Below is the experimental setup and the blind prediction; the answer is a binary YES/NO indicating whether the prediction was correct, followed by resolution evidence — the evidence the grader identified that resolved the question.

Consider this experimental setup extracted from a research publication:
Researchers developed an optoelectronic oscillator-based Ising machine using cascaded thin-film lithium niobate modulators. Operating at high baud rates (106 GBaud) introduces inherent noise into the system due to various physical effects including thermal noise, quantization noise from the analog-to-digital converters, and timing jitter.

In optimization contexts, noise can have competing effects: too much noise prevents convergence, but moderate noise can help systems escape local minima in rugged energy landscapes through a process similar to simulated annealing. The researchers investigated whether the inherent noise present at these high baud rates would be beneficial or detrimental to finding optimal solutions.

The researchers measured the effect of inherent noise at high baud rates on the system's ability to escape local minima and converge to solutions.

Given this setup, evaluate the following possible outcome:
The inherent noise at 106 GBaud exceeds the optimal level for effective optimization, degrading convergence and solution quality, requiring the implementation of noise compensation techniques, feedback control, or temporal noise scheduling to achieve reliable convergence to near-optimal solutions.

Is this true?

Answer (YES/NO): NO